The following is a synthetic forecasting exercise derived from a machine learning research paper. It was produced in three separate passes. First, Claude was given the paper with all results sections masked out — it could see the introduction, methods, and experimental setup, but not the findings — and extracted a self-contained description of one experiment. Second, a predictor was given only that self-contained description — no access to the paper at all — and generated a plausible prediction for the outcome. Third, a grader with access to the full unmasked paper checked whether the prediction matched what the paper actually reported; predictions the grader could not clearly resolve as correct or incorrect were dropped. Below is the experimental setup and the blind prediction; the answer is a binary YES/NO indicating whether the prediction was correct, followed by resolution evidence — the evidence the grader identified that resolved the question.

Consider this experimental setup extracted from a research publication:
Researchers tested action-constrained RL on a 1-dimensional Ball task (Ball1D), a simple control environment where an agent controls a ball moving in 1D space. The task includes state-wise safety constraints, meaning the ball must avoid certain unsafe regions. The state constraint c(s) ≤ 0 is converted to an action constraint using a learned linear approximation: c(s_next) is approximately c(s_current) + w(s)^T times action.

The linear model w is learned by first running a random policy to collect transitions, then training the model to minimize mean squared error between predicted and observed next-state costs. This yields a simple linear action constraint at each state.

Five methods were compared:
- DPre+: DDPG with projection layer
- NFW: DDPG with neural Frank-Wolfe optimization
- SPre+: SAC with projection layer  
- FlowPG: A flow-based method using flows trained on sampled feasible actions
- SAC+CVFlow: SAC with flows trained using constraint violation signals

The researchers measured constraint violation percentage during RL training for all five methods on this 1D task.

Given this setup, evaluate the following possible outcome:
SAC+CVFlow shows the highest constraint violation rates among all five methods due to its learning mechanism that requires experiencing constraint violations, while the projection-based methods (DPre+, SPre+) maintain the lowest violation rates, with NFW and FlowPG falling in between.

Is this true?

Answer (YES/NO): NO